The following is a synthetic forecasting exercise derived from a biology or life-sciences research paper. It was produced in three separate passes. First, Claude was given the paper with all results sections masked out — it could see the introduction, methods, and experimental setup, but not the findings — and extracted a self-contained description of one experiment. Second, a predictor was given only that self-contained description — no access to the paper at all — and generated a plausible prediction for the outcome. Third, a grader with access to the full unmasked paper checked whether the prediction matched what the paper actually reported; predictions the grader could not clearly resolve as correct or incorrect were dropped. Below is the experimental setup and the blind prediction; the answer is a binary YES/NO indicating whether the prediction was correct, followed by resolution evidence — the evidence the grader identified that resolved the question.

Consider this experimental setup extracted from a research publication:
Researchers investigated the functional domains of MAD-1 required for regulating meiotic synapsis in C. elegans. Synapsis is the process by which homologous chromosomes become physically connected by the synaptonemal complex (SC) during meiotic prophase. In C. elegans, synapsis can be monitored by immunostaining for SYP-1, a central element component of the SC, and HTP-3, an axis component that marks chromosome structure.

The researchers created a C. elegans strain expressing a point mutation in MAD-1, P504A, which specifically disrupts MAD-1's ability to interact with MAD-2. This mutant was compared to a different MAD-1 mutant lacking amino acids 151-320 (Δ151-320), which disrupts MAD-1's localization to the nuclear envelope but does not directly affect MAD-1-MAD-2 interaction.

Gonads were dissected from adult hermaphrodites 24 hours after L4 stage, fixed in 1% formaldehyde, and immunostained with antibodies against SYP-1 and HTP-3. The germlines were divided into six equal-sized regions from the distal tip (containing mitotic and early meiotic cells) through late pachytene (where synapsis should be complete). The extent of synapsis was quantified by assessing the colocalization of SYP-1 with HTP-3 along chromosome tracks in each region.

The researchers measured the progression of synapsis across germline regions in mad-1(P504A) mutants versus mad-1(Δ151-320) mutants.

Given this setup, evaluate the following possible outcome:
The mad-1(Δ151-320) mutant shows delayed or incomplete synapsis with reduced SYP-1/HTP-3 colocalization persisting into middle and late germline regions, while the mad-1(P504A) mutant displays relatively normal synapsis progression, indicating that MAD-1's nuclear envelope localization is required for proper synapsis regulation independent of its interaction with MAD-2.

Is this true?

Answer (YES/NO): NO